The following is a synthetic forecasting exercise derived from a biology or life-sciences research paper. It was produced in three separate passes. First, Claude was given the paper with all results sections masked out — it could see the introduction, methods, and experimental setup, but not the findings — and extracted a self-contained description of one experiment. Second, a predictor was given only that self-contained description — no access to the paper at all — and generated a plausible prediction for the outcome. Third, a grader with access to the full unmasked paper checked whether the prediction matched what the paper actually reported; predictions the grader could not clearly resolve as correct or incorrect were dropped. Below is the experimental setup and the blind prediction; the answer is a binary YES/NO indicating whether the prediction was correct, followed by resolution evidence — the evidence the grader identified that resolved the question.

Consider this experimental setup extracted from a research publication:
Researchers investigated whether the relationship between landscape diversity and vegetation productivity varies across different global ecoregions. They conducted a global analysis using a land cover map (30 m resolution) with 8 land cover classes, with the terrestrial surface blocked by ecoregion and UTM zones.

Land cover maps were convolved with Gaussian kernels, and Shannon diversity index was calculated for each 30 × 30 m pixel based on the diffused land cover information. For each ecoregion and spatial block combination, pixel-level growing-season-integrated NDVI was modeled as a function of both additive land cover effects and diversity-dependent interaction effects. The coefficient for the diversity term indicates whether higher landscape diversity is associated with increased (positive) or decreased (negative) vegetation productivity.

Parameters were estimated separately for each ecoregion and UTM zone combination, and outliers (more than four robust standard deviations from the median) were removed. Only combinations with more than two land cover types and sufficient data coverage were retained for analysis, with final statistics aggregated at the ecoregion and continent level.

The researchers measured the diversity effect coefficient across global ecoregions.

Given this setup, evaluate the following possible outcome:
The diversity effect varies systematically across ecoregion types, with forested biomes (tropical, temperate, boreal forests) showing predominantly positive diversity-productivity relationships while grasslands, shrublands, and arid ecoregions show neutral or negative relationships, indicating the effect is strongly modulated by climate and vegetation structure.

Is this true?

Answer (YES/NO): NO